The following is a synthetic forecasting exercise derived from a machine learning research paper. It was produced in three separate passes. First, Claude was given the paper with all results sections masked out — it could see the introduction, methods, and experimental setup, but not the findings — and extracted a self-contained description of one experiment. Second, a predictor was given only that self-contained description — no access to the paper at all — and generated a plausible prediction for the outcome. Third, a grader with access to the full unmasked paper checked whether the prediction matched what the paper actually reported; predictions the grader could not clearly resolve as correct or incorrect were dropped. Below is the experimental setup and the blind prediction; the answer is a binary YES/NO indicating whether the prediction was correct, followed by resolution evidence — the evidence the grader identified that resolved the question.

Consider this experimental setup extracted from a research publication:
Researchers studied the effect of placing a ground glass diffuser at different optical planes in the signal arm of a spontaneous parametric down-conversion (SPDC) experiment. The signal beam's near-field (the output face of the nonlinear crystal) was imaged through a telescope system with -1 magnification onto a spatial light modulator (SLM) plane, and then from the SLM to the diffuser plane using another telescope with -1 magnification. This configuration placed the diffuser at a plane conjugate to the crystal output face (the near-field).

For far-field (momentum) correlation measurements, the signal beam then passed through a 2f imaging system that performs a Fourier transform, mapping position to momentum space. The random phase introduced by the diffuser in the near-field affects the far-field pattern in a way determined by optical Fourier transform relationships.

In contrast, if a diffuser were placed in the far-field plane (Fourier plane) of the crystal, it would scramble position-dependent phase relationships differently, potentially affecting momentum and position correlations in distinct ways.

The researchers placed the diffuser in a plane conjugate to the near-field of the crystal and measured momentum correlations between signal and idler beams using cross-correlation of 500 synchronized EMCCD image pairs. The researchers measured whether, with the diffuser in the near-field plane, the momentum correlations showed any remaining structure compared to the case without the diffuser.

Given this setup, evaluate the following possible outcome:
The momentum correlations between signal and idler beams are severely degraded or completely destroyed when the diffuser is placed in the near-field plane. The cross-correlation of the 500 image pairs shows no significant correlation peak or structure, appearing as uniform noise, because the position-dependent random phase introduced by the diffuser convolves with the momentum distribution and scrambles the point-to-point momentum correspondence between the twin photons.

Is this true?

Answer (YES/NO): NO